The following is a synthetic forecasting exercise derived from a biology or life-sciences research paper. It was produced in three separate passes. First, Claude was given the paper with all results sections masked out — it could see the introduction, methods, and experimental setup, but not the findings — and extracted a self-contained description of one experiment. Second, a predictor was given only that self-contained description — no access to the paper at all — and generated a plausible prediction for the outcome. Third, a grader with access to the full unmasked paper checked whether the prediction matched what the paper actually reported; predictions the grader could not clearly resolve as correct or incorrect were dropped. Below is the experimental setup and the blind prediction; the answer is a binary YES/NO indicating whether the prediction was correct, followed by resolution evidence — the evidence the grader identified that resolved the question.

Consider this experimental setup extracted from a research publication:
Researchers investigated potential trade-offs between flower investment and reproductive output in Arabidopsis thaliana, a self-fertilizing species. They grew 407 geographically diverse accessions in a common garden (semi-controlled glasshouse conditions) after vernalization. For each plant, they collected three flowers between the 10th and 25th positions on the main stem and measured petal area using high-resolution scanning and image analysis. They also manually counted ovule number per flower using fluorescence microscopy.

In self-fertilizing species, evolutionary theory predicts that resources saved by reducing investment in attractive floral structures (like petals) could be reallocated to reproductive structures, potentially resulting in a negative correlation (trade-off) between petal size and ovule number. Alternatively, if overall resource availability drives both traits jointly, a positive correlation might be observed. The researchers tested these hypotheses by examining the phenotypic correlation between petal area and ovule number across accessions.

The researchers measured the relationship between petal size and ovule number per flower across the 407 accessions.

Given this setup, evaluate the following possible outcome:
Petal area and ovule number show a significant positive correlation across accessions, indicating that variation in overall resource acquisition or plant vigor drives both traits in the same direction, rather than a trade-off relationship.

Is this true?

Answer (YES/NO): NO